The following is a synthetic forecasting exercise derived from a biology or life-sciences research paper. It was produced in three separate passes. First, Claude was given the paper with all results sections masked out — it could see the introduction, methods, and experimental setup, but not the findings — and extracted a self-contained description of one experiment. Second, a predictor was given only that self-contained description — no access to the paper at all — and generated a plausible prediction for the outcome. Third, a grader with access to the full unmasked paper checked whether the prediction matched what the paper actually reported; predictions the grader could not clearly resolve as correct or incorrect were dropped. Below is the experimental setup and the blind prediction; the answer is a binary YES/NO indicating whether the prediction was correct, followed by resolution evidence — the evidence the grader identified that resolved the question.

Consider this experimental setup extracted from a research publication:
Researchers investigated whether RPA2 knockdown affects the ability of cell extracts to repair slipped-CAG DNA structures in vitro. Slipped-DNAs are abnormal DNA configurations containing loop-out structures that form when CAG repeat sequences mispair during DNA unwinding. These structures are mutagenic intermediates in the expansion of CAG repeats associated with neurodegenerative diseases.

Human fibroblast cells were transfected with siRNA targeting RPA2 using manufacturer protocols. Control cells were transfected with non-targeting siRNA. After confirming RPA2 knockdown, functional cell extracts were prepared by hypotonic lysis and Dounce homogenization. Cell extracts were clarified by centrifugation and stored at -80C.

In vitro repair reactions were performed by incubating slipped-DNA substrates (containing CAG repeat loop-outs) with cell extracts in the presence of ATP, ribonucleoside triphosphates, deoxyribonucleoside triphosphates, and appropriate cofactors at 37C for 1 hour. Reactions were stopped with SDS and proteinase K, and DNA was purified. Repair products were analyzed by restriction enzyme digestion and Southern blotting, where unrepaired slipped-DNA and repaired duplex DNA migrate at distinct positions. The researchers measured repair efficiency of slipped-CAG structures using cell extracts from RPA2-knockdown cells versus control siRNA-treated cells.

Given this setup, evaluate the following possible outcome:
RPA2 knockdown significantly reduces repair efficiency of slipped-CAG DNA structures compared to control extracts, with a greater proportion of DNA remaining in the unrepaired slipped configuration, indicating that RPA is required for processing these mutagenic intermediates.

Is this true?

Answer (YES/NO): NO